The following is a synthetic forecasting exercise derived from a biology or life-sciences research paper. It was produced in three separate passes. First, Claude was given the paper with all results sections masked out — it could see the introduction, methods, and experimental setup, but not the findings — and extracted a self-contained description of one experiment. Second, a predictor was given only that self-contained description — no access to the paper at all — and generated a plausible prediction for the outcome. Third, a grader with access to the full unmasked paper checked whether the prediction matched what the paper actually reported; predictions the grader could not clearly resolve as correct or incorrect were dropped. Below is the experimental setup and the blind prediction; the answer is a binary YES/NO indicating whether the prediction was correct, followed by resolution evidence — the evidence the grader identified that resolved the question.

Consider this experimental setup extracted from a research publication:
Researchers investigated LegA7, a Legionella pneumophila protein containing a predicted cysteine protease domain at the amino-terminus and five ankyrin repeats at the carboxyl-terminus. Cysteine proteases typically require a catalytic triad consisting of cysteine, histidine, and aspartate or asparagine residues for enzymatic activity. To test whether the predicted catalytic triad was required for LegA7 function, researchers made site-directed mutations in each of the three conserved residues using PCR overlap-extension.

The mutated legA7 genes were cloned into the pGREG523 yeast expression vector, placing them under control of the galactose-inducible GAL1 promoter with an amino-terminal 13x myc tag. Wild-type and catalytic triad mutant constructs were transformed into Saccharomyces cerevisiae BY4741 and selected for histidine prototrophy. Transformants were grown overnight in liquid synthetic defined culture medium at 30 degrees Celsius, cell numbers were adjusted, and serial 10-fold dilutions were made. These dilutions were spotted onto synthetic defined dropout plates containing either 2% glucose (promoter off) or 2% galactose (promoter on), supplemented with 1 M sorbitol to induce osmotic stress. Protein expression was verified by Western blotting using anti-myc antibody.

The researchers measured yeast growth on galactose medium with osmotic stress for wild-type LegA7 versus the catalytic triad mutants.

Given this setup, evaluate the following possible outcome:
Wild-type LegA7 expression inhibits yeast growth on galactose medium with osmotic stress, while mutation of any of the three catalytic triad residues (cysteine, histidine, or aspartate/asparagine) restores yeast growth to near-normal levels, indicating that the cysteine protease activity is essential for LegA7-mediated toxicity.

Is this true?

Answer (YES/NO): YES